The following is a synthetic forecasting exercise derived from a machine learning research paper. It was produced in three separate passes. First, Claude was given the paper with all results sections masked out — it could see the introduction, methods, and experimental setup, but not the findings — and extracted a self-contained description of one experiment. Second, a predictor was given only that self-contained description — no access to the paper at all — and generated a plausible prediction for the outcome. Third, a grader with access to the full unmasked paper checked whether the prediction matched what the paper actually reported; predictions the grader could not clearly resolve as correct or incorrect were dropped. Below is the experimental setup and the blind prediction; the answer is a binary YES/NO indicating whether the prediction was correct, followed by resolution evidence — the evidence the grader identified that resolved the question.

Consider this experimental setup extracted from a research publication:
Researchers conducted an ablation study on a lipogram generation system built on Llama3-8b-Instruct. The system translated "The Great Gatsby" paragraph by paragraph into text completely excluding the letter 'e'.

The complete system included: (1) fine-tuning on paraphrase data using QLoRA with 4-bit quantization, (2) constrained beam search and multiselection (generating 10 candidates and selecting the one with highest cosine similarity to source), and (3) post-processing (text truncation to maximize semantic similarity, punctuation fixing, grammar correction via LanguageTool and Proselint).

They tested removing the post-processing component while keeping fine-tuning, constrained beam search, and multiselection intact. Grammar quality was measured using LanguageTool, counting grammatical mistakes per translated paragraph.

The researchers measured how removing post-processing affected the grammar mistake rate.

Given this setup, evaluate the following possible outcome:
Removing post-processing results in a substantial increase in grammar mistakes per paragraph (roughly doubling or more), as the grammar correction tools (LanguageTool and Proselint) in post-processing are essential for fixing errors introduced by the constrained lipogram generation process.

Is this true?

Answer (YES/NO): YES